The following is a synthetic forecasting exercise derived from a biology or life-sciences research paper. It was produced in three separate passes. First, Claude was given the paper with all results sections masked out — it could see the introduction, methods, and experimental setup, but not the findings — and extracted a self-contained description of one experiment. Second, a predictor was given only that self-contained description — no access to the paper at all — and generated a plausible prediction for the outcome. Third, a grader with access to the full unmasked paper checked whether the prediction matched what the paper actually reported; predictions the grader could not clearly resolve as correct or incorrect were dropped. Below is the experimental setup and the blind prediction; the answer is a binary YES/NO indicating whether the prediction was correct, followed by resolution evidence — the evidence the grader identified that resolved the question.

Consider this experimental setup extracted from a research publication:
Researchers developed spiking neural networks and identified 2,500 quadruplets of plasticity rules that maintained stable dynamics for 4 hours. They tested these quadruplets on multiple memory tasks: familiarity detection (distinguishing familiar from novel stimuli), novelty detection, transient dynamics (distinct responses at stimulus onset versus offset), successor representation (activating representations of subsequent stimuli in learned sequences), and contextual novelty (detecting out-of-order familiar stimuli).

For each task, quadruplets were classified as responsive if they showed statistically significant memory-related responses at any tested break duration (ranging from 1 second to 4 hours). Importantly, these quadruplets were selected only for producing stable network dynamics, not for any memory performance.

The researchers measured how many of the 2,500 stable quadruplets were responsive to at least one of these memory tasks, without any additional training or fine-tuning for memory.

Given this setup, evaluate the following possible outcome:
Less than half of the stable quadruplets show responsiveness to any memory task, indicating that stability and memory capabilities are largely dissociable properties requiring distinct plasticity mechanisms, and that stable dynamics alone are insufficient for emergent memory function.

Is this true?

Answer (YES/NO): NO